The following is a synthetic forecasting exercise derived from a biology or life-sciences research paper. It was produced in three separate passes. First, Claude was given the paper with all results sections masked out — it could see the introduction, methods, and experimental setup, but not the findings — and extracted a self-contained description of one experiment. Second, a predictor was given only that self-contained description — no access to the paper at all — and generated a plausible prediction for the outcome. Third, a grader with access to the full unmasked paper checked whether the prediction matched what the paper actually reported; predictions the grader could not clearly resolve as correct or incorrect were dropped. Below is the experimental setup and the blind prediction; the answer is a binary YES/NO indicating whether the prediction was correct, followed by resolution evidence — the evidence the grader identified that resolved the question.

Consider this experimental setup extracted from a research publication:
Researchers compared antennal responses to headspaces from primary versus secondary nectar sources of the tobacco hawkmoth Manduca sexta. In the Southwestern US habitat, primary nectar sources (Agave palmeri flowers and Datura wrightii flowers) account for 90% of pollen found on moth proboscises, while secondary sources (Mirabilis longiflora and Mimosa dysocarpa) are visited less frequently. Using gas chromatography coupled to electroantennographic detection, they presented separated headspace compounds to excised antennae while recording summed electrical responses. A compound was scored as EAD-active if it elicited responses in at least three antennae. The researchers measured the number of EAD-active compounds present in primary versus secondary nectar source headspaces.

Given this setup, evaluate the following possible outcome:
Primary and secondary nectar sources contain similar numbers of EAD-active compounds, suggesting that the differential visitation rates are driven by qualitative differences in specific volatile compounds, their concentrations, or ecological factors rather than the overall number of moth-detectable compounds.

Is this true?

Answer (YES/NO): NO